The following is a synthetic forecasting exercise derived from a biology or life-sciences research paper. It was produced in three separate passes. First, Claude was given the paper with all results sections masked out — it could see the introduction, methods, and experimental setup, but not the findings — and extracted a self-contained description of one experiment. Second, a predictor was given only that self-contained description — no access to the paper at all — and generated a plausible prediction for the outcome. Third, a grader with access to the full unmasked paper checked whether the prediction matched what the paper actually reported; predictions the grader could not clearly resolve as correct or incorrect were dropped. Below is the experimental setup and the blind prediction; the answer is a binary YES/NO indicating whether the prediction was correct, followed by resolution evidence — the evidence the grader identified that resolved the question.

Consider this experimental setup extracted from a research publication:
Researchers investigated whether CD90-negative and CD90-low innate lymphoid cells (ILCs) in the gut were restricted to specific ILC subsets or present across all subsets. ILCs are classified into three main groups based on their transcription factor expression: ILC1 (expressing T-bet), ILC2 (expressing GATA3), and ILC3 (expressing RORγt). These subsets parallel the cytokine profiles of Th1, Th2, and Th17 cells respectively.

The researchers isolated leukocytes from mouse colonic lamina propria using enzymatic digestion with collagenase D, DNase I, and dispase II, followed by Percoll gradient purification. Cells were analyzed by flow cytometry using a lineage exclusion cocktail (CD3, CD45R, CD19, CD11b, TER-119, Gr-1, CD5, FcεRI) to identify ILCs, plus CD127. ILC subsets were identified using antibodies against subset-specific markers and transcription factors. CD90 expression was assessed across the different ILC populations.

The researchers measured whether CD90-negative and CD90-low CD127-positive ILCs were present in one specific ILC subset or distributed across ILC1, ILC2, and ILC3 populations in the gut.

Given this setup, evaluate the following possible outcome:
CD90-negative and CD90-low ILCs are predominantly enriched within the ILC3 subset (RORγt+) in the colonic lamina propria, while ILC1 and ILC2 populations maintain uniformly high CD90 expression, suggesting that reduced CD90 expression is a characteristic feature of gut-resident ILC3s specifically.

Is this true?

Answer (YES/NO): NO